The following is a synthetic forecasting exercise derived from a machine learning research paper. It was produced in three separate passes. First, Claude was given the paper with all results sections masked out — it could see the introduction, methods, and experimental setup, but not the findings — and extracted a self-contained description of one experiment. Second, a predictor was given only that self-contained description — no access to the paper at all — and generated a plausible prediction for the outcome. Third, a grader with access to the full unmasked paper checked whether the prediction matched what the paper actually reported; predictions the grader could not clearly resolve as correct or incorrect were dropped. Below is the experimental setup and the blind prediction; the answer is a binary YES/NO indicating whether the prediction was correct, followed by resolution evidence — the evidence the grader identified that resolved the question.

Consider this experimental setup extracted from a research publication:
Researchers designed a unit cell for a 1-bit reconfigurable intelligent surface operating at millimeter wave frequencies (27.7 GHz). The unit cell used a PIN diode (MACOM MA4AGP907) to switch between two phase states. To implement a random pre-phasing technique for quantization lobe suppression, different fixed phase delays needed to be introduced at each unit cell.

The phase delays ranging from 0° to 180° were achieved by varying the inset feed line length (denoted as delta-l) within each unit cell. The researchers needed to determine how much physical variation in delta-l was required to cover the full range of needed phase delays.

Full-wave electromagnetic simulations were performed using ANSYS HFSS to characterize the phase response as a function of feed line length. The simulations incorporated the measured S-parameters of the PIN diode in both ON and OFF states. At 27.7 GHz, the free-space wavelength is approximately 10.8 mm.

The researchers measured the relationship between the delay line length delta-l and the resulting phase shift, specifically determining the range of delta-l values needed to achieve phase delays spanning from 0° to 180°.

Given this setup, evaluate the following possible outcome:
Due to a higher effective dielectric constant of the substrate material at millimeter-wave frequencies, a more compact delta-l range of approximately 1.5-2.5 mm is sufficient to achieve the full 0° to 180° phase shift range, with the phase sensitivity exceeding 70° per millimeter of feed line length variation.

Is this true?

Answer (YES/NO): NO